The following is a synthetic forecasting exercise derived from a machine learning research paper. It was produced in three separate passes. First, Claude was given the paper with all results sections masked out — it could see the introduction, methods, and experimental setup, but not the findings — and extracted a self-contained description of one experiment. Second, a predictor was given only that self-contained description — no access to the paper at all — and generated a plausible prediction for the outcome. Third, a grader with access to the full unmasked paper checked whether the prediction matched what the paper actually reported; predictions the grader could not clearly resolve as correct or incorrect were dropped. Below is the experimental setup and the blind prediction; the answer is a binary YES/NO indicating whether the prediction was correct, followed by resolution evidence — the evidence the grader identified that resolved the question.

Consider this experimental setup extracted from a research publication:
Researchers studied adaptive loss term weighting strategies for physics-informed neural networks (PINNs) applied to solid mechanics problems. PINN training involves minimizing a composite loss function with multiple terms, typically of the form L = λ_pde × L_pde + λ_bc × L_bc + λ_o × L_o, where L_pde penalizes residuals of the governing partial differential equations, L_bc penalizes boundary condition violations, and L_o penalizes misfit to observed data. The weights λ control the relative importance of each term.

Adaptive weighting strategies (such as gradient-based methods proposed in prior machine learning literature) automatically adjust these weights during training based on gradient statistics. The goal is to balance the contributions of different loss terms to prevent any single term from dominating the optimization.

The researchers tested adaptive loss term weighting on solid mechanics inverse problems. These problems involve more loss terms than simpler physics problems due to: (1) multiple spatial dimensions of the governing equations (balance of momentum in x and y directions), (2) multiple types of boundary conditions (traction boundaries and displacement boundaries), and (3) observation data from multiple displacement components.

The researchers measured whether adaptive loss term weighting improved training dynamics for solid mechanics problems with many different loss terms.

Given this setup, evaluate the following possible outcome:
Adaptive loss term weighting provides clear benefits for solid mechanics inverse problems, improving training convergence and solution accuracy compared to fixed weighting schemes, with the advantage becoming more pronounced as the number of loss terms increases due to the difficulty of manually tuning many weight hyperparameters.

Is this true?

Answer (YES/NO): NO